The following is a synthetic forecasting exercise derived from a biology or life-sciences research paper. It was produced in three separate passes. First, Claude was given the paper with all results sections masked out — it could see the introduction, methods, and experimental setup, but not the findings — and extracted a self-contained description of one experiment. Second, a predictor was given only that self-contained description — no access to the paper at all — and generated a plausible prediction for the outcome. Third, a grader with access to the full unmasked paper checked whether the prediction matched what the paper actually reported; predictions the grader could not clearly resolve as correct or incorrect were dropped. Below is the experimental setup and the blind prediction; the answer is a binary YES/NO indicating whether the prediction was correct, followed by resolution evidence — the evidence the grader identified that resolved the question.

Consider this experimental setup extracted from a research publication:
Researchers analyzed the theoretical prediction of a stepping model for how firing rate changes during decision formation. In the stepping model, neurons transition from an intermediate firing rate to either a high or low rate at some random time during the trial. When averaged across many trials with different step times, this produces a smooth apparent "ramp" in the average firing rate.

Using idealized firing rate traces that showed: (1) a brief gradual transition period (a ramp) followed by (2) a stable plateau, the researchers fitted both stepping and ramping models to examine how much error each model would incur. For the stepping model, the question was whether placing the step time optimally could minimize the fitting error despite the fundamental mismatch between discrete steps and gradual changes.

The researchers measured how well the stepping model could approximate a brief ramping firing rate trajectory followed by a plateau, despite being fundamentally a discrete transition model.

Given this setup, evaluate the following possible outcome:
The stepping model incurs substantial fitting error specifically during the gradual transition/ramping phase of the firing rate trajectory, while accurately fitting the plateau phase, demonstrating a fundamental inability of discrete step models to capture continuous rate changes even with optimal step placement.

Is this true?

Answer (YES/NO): NO